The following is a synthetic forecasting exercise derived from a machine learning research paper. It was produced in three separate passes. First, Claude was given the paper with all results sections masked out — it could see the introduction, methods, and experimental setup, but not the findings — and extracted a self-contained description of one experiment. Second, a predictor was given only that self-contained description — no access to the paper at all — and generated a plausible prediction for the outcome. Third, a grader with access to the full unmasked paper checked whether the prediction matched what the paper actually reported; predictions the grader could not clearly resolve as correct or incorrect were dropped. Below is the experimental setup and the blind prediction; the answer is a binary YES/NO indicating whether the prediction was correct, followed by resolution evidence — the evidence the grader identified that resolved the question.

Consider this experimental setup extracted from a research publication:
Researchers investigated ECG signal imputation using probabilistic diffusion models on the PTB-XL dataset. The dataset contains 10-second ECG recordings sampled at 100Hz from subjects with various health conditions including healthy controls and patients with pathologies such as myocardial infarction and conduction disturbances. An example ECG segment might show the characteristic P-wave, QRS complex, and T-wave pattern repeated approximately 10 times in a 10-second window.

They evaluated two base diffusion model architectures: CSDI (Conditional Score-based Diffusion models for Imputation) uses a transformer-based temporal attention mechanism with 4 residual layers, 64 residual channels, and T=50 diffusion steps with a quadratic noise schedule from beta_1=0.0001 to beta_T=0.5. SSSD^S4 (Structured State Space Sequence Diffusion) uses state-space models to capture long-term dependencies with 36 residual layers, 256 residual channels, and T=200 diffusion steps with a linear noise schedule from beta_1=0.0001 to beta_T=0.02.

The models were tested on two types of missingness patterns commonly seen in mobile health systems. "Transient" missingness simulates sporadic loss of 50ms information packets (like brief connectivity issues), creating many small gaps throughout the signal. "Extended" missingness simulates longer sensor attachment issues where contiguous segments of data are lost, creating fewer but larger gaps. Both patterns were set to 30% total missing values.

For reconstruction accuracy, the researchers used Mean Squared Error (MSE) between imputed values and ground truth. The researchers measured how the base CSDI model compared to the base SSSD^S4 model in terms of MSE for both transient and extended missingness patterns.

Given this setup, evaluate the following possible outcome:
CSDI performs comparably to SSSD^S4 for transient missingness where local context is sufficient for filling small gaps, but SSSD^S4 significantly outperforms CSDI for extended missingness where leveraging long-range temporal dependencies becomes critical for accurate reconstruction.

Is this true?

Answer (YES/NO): NO